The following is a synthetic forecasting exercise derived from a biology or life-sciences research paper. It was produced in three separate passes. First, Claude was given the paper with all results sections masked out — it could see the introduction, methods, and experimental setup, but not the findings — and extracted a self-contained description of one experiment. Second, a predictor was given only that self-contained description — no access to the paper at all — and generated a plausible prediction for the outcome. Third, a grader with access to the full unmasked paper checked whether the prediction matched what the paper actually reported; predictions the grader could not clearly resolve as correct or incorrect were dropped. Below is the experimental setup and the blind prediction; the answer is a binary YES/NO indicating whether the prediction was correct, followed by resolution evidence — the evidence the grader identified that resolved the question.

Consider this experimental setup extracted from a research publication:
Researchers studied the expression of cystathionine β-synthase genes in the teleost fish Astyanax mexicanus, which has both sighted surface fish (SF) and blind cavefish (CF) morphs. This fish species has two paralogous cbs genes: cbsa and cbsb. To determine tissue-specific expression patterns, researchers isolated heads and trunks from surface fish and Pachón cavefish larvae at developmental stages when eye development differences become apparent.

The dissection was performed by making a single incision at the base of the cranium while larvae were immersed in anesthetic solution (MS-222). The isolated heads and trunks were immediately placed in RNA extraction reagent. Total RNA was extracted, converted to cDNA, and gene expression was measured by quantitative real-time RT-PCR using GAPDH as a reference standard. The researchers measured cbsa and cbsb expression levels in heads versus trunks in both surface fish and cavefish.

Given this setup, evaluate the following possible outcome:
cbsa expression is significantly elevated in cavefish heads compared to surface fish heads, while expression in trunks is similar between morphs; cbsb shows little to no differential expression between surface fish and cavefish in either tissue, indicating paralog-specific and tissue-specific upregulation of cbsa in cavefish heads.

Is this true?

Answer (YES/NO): NO